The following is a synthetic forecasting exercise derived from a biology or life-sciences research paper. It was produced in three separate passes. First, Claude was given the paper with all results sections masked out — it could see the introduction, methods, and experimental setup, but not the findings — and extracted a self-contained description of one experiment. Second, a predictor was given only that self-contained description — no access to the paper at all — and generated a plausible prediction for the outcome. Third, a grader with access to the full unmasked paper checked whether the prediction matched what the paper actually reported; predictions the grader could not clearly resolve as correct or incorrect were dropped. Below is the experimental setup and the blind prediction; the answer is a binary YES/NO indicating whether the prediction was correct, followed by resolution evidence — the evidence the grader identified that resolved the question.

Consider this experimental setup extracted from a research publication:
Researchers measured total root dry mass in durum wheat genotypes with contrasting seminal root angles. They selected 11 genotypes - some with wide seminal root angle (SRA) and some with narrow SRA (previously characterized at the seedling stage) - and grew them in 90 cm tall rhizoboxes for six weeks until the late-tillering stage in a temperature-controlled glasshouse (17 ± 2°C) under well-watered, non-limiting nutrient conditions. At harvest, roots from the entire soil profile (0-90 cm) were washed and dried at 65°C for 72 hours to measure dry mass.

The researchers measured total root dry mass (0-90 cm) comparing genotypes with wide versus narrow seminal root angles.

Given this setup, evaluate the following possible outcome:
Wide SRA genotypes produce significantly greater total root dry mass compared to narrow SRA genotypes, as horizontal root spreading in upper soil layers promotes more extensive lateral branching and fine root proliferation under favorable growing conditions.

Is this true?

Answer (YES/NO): NO